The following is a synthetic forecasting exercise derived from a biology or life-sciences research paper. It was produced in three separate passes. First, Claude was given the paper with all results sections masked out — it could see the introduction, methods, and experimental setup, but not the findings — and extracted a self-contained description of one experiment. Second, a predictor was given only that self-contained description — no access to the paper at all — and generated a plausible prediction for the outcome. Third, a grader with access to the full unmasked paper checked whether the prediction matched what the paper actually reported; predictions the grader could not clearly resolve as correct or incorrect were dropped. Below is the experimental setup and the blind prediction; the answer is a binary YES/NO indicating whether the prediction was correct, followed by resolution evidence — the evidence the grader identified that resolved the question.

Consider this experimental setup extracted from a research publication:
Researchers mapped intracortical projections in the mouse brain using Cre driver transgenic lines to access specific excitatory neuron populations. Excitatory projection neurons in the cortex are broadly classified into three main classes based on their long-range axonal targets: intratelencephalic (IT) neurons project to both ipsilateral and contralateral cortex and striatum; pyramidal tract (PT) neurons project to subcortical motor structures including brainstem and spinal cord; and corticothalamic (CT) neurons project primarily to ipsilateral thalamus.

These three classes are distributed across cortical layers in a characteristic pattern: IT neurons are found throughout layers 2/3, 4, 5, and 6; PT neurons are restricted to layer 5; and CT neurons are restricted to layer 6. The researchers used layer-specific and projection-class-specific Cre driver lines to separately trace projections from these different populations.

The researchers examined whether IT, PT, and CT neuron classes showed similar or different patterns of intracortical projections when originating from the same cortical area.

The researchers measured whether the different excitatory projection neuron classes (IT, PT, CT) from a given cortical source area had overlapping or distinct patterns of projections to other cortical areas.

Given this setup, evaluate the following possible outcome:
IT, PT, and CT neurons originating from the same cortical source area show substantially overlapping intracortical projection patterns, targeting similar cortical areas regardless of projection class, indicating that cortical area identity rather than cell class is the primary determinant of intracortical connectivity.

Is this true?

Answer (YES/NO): NO